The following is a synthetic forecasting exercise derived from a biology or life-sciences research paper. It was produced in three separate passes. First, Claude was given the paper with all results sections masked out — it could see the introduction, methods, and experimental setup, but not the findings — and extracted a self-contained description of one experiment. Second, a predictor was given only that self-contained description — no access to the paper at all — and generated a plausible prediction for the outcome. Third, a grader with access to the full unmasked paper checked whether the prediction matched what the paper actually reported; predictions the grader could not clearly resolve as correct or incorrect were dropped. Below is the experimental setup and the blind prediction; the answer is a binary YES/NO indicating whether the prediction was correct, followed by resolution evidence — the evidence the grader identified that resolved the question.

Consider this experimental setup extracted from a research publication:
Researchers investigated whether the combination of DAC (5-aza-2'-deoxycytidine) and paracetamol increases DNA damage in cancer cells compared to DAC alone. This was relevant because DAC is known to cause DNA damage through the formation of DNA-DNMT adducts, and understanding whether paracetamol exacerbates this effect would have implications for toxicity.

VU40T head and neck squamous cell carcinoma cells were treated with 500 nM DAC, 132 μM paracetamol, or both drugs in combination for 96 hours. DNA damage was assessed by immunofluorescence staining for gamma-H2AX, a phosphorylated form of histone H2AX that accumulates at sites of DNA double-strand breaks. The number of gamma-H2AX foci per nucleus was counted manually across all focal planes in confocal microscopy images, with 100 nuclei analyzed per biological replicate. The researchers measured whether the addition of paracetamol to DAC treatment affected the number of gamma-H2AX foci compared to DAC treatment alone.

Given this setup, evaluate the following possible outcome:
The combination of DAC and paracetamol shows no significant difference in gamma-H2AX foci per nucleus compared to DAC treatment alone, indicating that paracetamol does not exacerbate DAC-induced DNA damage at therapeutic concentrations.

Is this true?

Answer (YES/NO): YES